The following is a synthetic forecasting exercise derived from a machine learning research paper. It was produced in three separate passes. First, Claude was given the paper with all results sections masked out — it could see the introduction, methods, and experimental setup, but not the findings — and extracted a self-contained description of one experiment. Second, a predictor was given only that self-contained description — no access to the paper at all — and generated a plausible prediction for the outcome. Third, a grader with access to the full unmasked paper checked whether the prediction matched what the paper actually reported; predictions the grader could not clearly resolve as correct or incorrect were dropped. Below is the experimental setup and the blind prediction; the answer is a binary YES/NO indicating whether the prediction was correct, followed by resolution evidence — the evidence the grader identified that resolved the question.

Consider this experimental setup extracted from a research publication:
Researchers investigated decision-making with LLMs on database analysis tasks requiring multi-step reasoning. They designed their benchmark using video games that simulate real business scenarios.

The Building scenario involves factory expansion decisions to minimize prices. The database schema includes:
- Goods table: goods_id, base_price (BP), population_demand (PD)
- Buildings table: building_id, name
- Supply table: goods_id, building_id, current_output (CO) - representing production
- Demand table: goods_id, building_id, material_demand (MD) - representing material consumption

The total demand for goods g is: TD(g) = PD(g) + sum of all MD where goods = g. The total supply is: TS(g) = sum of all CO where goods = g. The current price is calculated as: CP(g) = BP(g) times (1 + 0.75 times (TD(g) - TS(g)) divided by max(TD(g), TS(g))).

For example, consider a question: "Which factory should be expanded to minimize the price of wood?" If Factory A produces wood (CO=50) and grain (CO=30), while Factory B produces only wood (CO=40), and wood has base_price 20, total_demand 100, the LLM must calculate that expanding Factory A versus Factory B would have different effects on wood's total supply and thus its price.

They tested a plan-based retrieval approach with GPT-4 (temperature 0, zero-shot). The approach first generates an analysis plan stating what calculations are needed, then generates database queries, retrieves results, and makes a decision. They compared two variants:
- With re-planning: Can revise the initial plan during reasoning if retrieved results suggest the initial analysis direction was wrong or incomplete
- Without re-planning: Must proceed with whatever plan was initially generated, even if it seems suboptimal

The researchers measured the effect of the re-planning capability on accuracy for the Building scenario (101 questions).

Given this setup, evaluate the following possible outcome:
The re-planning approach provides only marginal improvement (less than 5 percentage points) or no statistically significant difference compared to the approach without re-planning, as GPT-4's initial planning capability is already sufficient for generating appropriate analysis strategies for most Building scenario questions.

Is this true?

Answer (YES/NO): YES